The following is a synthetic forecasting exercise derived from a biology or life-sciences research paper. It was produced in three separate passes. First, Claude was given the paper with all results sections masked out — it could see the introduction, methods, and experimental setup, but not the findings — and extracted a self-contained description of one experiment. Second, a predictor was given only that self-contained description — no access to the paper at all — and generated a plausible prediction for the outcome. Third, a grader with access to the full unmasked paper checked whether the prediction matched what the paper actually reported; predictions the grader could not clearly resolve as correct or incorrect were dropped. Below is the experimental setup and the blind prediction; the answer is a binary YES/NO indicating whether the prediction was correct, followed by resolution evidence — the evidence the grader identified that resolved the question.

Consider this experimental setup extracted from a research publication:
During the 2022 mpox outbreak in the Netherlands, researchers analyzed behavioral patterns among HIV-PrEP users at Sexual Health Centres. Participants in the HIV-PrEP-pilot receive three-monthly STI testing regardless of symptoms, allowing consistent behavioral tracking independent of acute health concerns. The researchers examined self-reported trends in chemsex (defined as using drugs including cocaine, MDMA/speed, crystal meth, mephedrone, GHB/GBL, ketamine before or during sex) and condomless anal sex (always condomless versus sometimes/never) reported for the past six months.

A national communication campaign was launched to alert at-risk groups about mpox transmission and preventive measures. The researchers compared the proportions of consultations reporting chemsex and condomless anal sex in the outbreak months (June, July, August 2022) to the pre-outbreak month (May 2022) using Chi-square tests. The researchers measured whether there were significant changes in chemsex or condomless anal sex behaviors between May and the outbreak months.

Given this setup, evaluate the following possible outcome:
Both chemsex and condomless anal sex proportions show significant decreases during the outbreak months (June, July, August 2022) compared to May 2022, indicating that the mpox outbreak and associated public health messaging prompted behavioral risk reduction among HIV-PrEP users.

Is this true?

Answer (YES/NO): NO